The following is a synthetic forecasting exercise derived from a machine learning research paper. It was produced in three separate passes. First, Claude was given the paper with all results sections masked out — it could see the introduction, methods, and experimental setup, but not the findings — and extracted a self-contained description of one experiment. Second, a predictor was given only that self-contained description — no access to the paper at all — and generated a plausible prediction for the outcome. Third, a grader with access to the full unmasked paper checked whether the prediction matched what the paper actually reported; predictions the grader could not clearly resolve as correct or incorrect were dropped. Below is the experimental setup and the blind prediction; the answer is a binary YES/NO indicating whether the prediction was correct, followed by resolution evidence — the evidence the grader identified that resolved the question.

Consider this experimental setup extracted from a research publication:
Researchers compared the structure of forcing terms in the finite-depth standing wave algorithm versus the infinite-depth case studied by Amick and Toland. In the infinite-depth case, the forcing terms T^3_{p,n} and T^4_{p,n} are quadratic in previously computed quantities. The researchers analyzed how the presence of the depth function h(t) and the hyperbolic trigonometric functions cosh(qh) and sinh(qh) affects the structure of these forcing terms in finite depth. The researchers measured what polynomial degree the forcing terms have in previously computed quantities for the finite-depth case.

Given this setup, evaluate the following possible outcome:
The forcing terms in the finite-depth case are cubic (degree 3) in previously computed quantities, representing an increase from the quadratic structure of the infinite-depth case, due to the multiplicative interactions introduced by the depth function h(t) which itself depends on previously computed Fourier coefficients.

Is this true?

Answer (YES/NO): NO